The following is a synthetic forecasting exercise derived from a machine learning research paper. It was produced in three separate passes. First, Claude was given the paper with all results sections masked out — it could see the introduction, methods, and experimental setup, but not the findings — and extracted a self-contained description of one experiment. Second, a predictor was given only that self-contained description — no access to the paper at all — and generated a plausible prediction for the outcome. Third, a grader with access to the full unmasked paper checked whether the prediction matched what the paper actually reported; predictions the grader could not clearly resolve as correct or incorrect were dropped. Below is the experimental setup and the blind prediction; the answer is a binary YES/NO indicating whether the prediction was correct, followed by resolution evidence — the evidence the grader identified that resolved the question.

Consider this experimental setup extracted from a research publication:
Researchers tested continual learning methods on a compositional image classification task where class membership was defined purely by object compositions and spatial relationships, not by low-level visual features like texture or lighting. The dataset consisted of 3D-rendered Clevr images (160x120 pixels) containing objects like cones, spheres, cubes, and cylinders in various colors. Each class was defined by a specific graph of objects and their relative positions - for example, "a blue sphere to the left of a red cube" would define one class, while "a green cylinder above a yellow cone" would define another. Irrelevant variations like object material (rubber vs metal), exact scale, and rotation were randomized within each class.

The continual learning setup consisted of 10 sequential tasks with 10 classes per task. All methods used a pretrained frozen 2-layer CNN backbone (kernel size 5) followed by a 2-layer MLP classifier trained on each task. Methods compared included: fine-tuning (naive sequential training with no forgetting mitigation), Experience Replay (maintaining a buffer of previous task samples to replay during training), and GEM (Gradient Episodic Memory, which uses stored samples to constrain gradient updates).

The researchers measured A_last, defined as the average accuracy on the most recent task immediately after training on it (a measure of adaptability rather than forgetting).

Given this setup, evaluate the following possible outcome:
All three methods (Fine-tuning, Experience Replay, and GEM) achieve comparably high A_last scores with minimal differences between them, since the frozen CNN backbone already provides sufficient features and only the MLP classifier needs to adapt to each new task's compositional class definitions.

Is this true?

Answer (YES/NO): NO